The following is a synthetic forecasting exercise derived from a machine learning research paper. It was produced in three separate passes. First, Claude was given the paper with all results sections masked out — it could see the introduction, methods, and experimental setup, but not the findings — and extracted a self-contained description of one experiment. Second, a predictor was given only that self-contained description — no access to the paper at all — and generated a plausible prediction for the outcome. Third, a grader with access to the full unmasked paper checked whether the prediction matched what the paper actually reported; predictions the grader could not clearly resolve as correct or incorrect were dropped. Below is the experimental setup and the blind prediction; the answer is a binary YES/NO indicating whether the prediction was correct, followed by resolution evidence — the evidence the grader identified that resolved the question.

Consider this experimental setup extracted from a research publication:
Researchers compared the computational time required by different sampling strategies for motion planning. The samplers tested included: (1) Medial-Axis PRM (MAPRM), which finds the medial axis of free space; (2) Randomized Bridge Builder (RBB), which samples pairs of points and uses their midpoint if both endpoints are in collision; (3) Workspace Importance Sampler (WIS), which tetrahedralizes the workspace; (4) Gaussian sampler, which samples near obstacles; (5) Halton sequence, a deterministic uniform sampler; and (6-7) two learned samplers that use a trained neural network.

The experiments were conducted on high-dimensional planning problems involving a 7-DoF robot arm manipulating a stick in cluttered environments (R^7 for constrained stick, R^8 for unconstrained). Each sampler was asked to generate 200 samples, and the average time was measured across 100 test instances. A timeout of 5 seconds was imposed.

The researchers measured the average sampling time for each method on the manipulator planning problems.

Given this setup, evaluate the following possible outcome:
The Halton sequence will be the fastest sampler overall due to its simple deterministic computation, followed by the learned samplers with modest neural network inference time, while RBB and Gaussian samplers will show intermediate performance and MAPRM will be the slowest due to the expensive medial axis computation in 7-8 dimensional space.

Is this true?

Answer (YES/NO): NO